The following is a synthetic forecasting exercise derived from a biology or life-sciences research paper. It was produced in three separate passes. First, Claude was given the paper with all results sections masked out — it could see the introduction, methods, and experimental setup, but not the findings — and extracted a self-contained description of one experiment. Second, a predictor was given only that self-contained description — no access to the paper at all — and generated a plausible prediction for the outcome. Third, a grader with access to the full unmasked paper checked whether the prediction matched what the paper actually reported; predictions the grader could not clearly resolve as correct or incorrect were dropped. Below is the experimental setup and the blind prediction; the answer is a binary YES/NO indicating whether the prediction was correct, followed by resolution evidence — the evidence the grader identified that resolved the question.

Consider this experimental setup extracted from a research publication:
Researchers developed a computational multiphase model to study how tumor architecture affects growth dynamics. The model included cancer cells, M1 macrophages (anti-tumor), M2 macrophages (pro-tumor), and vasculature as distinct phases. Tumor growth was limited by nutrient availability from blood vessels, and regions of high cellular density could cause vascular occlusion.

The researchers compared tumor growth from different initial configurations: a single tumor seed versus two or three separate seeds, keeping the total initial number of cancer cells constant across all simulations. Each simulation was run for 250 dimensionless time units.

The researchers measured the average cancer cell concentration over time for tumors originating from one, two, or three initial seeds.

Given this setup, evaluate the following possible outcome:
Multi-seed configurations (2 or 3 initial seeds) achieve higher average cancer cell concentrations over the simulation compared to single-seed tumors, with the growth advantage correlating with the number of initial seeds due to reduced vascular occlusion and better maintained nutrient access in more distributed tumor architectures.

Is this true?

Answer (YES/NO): NO